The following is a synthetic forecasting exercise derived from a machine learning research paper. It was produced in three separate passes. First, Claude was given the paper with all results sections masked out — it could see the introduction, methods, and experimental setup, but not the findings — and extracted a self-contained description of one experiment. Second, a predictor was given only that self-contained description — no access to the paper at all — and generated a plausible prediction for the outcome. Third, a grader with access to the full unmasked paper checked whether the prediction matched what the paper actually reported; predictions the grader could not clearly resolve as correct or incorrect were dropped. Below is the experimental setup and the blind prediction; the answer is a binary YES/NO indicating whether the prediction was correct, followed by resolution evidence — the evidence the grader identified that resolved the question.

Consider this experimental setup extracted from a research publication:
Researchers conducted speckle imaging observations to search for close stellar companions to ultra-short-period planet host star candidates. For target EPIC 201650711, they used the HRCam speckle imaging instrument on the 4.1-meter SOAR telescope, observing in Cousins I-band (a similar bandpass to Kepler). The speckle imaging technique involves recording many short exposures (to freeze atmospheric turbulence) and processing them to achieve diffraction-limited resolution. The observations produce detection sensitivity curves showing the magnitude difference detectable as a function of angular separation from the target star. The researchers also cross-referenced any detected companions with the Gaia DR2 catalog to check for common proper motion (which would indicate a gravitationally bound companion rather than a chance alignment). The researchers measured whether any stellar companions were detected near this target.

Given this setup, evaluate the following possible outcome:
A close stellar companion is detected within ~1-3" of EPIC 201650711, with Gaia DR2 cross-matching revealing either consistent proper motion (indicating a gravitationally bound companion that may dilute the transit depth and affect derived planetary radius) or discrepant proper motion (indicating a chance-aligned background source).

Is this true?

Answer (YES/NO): YES